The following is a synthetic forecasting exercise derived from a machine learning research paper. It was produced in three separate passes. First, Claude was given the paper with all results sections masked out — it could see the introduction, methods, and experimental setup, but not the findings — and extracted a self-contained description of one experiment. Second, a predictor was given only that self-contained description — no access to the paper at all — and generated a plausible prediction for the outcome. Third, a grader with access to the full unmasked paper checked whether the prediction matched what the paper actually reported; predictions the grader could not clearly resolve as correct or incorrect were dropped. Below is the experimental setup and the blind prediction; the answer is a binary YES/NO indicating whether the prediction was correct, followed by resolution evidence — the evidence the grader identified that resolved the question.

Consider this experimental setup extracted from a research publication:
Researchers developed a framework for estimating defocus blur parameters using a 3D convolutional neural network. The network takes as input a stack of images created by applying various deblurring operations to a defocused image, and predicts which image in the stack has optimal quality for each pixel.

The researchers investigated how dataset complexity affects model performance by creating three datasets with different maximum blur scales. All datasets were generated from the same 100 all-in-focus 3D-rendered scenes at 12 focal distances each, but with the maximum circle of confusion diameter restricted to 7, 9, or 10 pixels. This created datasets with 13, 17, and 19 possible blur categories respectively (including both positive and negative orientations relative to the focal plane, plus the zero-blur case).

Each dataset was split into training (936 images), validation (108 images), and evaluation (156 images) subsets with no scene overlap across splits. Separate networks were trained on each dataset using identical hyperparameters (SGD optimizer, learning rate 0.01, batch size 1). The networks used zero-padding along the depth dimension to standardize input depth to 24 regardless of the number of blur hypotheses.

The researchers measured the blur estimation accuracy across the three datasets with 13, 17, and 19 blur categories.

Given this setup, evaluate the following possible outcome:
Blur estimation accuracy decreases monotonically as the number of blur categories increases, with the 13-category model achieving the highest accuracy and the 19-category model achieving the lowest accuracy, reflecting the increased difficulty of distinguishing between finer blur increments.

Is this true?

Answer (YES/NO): NO